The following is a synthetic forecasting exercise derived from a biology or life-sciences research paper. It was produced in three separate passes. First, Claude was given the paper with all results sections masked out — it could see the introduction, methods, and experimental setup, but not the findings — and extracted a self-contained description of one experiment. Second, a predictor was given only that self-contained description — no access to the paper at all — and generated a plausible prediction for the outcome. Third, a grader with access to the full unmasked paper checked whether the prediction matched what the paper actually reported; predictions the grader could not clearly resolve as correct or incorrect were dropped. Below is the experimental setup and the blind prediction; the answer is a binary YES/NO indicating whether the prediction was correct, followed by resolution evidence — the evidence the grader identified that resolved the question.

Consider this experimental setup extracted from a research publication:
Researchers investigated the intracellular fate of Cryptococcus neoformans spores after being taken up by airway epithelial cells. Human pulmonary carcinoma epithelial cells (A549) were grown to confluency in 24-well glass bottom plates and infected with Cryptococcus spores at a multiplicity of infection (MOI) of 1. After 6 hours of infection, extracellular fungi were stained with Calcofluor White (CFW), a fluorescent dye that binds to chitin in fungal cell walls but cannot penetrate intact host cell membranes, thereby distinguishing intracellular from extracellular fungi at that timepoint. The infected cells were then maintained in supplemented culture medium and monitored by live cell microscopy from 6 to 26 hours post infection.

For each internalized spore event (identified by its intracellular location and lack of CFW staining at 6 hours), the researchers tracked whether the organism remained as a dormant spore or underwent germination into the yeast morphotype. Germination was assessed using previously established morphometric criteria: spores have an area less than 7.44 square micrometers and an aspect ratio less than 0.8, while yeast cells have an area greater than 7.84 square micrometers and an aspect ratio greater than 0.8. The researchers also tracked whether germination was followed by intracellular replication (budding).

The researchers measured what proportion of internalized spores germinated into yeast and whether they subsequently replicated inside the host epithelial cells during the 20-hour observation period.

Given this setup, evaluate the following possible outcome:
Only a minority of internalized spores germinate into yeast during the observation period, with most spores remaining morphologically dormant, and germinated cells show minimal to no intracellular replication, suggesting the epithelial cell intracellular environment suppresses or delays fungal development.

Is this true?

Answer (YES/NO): NO